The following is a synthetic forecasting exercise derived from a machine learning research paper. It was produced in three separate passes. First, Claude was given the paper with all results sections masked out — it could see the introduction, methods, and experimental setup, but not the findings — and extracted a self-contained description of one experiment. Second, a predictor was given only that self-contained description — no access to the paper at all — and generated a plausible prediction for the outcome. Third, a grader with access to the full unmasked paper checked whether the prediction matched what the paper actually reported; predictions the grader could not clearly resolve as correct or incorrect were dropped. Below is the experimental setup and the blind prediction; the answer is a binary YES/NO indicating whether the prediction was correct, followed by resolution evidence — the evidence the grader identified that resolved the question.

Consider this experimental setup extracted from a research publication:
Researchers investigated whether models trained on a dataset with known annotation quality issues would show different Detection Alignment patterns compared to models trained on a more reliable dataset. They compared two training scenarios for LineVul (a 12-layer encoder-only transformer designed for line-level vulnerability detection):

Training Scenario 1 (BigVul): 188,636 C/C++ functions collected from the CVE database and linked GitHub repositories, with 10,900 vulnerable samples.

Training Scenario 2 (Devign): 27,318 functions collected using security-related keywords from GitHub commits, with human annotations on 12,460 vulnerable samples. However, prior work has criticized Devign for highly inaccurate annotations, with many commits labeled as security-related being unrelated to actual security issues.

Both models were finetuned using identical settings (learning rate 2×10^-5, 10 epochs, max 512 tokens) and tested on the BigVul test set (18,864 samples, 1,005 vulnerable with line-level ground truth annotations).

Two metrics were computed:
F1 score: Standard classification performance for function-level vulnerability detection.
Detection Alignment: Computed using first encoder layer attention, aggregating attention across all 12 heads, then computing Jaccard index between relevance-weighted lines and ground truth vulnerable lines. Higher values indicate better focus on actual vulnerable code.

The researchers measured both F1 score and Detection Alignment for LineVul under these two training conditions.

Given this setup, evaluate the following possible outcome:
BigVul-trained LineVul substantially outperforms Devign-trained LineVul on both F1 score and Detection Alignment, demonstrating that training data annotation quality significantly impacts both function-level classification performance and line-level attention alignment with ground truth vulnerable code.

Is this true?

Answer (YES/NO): NO